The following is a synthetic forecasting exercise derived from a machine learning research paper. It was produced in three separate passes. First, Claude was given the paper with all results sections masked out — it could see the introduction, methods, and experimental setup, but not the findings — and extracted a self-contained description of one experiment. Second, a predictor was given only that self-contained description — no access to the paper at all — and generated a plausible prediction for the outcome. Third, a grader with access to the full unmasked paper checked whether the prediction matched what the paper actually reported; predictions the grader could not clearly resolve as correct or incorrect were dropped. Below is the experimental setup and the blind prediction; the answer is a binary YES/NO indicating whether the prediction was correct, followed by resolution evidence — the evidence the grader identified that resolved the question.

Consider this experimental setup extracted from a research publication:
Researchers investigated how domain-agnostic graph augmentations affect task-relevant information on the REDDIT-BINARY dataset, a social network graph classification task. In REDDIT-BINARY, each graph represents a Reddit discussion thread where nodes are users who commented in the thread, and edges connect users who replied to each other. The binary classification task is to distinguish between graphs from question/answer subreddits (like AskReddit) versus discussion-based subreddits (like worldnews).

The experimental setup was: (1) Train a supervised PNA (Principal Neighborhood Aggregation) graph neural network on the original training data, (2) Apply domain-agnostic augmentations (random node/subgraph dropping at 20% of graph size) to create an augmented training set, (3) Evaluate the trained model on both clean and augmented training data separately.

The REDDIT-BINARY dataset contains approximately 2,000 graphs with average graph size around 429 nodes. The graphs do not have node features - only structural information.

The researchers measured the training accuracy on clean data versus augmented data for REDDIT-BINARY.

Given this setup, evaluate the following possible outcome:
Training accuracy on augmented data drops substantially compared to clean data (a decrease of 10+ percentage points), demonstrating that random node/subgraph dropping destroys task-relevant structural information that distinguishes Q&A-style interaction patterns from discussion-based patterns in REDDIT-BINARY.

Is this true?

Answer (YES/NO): YES